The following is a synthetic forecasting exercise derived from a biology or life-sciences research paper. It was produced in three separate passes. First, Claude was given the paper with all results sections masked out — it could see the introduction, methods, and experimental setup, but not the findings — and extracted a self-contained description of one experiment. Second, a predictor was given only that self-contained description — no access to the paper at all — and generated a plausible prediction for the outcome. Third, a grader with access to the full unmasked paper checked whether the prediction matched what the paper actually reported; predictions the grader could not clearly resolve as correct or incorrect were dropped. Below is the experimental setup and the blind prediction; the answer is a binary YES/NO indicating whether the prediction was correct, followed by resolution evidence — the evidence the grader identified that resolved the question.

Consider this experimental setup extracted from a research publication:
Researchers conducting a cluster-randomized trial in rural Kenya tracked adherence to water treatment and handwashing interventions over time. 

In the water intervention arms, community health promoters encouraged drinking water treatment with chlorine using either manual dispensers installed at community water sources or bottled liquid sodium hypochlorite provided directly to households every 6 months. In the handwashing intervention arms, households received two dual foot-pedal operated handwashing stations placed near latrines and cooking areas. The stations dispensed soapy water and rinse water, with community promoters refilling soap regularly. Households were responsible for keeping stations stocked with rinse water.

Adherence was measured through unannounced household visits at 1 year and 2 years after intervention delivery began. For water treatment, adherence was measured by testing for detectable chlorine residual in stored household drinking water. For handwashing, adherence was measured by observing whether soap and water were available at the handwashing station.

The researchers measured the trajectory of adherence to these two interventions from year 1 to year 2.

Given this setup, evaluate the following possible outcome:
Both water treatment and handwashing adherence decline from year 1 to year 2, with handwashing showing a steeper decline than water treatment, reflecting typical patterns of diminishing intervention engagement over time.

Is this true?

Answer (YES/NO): YES